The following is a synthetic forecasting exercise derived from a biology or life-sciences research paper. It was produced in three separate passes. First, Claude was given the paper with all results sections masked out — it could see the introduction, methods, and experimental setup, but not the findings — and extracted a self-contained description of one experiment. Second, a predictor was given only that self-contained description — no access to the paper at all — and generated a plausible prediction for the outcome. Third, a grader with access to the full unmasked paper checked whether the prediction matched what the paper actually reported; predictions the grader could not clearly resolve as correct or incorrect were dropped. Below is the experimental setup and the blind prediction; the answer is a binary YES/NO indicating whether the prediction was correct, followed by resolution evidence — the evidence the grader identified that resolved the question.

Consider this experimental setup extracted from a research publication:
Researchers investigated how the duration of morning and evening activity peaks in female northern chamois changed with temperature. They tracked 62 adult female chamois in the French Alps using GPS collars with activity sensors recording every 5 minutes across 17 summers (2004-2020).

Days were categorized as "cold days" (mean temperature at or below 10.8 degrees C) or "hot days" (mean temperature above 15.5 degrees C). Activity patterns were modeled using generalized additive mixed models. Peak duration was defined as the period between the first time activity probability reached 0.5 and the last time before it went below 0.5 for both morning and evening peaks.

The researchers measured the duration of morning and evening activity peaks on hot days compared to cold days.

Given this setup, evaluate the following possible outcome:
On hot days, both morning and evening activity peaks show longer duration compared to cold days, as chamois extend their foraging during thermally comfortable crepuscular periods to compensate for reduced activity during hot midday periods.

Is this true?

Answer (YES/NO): YES